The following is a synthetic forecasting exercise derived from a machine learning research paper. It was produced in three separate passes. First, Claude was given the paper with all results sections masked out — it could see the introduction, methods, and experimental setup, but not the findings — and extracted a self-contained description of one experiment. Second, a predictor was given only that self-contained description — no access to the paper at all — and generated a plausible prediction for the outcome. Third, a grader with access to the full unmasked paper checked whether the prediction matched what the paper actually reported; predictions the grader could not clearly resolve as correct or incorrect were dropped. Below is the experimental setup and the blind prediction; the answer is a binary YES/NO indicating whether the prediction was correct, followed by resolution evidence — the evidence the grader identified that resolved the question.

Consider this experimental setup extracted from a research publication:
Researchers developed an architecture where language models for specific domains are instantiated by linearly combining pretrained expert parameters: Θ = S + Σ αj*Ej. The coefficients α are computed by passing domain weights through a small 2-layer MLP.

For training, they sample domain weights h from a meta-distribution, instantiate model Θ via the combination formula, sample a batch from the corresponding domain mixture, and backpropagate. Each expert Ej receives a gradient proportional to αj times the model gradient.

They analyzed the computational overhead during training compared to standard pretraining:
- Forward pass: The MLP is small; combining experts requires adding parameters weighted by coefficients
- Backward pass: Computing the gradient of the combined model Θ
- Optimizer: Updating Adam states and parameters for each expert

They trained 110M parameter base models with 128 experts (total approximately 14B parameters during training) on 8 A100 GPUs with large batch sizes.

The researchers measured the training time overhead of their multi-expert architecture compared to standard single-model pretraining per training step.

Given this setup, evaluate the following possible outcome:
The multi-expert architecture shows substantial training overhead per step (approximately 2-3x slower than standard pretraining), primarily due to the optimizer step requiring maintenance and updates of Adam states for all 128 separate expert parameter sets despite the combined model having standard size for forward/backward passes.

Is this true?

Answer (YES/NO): NO